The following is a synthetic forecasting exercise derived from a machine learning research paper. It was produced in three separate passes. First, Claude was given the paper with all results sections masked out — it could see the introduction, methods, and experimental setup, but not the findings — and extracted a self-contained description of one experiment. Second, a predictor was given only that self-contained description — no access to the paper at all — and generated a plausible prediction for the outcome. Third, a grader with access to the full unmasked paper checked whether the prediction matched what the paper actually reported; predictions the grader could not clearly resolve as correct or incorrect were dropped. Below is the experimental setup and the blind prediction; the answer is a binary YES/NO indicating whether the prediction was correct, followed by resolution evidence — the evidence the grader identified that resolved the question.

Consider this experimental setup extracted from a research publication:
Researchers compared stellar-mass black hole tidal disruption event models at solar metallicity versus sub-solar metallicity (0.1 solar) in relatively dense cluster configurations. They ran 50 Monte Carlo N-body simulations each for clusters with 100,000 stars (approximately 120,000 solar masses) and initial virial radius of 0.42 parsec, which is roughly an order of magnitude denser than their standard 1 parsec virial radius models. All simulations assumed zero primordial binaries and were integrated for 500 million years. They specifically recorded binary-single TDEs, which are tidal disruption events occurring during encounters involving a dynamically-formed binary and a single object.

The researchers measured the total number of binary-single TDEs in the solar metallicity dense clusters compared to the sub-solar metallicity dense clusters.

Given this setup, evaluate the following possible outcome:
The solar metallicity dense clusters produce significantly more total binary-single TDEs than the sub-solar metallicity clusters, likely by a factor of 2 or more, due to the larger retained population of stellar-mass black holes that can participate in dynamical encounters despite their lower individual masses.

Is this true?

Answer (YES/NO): YES